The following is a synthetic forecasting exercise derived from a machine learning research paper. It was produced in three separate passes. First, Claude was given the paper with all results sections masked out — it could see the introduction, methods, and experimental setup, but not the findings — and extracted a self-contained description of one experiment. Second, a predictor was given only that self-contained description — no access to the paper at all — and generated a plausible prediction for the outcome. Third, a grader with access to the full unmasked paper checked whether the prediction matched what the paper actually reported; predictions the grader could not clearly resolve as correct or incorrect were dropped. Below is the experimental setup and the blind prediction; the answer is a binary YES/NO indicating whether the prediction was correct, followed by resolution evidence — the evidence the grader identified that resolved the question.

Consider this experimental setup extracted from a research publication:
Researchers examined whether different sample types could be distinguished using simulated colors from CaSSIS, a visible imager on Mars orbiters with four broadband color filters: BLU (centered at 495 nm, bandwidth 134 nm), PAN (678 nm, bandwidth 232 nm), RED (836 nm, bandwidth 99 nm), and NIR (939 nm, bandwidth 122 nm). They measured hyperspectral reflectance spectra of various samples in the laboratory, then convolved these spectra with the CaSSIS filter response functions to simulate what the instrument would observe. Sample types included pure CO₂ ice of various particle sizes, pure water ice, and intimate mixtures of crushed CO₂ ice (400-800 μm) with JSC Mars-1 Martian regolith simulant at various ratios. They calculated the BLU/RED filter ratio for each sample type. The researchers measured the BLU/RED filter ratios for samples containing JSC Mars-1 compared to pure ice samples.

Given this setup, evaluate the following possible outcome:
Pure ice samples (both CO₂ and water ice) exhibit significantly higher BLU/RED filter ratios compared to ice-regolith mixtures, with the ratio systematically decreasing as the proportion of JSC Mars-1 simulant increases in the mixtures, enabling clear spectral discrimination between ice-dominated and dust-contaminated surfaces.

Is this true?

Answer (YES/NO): YES